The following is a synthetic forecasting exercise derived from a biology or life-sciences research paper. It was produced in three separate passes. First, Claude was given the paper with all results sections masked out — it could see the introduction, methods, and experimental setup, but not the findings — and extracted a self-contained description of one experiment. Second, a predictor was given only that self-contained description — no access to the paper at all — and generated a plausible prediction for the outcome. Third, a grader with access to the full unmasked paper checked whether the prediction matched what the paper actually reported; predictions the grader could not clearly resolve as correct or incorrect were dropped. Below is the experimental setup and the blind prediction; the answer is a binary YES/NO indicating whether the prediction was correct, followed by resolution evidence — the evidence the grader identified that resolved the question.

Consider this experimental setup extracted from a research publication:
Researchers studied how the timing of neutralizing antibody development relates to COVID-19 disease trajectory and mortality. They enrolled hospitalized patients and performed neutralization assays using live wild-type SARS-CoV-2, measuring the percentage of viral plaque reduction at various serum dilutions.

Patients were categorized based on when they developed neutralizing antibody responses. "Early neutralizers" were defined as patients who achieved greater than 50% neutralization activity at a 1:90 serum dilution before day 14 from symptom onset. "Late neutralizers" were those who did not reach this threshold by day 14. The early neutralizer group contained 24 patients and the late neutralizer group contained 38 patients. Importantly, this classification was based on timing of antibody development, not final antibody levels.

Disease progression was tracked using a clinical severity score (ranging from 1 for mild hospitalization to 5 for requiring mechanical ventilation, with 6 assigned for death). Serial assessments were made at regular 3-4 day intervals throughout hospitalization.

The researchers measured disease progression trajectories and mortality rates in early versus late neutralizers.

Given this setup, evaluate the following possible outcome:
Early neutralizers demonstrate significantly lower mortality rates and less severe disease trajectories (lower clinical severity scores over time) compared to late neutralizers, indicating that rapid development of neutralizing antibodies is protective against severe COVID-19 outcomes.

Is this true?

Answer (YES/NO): YES